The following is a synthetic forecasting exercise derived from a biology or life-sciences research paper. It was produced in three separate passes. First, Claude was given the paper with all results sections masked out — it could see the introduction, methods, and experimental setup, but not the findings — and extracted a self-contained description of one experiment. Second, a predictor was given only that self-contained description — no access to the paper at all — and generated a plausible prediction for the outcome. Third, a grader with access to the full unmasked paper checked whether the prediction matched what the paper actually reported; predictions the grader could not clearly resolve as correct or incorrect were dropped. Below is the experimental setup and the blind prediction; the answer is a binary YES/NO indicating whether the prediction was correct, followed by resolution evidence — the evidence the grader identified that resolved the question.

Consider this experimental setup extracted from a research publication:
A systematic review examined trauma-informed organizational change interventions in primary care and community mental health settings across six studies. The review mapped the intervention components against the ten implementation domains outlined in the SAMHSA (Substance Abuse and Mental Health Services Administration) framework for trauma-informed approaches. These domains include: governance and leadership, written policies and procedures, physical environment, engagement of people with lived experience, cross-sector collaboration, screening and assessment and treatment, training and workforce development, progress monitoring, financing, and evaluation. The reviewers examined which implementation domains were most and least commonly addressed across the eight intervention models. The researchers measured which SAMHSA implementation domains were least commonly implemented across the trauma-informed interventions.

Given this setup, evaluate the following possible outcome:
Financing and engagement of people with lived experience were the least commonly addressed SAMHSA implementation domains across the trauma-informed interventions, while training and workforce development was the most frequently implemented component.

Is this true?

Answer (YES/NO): NO